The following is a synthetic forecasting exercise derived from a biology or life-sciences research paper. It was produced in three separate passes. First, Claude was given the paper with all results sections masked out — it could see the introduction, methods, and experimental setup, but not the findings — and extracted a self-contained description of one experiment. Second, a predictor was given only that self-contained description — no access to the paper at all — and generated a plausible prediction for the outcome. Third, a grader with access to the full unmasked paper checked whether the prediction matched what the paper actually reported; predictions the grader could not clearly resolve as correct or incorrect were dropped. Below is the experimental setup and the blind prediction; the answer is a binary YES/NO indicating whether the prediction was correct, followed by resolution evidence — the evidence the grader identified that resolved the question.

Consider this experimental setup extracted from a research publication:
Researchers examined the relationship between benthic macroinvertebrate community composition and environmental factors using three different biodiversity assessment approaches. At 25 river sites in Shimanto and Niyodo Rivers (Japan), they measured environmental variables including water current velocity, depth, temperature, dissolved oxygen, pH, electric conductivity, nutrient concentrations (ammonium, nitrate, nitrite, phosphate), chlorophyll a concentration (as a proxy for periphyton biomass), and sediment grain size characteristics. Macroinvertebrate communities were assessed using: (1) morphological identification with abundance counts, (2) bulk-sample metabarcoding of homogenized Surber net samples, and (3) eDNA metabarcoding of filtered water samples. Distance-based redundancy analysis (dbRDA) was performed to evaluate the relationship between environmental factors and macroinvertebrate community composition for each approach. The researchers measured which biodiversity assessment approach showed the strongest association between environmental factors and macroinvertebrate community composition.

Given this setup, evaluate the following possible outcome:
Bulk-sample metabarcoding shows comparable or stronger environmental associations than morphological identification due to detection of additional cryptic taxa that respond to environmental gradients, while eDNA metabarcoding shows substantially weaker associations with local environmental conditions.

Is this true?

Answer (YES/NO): YES